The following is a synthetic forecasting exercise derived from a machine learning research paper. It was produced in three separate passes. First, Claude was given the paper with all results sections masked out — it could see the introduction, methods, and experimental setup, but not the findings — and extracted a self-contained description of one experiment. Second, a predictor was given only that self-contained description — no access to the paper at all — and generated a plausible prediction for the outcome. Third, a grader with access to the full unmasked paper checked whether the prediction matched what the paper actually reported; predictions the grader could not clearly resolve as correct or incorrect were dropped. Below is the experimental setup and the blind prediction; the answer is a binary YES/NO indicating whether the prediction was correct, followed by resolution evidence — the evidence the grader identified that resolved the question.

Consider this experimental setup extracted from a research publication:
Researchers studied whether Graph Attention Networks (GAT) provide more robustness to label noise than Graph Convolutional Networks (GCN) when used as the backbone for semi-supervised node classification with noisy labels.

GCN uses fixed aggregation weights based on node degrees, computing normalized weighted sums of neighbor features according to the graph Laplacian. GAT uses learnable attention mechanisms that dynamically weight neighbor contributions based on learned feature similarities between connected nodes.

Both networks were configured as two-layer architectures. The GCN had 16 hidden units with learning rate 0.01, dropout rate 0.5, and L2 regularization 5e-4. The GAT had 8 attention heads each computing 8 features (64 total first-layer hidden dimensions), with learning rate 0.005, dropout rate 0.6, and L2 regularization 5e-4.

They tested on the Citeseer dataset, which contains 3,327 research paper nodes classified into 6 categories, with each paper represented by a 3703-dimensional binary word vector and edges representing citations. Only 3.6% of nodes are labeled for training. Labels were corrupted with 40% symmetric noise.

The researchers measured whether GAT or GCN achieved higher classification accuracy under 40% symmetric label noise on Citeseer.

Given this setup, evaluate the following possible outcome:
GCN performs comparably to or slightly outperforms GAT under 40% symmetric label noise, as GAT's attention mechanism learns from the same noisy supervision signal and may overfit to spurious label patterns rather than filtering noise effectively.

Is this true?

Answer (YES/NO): YES